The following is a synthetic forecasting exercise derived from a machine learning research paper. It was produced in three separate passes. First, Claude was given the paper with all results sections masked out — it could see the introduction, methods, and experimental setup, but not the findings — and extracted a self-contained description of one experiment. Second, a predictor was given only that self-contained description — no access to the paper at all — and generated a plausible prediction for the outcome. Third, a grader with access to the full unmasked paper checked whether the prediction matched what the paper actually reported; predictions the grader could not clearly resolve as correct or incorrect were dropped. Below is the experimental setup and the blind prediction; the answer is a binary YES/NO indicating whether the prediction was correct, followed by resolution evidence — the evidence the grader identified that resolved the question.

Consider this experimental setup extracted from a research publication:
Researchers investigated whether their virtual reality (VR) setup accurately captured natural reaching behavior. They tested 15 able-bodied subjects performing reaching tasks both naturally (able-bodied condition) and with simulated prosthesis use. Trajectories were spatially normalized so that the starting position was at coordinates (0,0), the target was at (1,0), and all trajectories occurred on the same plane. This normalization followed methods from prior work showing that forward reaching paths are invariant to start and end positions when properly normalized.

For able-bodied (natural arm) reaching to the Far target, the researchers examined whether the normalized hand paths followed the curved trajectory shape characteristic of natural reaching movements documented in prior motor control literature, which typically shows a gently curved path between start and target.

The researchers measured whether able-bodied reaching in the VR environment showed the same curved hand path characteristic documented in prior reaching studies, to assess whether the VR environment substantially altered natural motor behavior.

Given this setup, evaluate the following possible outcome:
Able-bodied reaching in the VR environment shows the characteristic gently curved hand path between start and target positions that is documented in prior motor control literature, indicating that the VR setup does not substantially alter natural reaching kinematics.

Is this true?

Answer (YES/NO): YES